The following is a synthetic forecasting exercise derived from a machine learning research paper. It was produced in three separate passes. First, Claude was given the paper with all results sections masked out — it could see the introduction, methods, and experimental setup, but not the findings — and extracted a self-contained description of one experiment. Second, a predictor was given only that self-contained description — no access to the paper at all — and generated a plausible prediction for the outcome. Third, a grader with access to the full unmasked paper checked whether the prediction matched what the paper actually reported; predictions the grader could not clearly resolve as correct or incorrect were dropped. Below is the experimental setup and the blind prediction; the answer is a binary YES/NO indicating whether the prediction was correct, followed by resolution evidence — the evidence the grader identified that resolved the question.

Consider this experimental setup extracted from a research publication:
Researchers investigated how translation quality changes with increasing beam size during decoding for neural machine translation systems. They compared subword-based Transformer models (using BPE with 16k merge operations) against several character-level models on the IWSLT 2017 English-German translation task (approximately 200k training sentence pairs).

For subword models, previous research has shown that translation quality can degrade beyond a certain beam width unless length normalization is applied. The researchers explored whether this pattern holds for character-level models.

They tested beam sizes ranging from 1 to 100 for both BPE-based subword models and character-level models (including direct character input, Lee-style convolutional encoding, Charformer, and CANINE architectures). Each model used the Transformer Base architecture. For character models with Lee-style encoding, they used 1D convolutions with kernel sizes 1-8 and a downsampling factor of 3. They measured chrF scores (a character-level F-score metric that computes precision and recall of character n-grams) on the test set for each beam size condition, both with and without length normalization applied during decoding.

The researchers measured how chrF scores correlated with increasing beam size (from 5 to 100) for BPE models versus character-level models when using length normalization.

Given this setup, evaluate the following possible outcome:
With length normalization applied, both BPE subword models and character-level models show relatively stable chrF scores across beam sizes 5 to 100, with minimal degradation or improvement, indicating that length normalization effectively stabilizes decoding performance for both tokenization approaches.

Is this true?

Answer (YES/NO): NO